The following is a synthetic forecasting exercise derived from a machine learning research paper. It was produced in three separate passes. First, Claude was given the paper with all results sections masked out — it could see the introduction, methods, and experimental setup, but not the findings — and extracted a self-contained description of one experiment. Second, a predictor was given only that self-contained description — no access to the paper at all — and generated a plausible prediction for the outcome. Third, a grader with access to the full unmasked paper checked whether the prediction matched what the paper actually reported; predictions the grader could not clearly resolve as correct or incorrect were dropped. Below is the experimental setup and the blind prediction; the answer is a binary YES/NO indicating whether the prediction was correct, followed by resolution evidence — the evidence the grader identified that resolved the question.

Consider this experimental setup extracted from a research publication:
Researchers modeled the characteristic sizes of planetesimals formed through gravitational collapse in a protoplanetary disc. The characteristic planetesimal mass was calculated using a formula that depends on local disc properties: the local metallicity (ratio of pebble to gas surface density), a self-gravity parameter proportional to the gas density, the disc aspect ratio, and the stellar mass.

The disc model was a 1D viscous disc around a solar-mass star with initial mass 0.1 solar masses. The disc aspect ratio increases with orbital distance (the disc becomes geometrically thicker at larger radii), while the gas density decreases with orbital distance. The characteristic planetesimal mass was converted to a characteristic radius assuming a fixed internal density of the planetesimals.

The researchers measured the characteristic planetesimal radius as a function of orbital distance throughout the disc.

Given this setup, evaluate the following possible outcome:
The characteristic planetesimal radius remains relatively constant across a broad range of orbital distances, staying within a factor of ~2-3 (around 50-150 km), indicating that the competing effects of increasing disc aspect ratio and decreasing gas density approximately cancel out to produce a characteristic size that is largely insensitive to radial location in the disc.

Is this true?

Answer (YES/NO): NO